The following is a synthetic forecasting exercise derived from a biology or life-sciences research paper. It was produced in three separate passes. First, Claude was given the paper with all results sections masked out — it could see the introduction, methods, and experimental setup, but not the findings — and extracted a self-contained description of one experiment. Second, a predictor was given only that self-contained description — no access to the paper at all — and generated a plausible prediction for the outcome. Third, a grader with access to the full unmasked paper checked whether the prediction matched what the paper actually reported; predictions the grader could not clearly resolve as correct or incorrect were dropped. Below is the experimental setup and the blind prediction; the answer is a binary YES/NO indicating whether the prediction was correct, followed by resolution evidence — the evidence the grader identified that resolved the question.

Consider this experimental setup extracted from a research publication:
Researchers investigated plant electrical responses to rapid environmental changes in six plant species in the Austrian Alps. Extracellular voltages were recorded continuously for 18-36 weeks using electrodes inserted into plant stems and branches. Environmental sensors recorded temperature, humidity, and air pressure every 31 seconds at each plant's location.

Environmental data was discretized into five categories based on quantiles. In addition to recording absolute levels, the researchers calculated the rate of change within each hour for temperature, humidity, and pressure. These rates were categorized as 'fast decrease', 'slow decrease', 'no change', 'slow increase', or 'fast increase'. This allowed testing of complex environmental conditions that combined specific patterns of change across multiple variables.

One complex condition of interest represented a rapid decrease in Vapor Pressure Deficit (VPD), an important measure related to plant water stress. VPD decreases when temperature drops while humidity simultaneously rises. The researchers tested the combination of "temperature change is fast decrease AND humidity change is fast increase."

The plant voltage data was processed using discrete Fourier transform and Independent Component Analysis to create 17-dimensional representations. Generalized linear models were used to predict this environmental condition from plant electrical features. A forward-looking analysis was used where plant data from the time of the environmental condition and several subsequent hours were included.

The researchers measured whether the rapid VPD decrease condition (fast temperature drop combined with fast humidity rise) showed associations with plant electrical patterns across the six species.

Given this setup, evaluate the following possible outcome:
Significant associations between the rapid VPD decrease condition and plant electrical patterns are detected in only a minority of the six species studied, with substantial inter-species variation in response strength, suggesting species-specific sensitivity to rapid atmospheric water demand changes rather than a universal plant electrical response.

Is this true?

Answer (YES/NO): NO